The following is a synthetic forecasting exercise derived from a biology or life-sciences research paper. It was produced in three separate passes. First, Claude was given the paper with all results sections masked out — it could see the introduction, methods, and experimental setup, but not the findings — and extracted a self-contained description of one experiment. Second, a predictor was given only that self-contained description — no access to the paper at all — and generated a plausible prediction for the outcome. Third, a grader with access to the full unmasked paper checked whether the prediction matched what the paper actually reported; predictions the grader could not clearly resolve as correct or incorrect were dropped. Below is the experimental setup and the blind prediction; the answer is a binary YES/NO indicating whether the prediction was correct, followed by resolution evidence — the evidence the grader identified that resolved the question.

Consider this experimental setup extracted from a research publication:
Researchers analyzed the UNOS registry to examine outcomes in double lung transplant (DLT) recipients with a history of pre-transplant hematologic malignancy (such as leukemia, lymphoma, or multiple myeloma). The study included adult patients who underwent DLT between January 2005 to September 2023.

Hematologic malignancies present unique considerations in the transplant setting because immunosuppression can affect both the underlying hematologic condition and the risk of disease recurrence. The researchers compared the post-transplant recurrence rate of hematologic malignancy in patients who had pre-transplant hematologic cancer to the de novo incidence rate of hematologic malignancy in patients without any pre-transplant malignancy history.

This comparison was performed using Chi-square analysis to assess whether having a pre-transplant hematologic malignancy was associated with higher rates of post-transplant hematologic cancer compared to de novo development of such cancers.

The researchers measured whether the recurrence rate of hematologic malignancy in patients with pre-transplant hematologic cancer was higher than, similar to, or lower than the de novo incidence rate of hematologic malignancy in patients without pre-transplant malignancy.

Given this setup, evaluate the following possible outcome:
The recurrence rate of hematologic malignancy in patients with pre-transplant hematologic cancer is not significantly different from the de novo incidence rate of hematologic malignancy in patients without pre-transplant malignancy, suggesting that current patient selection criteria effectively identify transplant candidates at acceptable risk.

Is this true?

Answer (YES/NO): YES